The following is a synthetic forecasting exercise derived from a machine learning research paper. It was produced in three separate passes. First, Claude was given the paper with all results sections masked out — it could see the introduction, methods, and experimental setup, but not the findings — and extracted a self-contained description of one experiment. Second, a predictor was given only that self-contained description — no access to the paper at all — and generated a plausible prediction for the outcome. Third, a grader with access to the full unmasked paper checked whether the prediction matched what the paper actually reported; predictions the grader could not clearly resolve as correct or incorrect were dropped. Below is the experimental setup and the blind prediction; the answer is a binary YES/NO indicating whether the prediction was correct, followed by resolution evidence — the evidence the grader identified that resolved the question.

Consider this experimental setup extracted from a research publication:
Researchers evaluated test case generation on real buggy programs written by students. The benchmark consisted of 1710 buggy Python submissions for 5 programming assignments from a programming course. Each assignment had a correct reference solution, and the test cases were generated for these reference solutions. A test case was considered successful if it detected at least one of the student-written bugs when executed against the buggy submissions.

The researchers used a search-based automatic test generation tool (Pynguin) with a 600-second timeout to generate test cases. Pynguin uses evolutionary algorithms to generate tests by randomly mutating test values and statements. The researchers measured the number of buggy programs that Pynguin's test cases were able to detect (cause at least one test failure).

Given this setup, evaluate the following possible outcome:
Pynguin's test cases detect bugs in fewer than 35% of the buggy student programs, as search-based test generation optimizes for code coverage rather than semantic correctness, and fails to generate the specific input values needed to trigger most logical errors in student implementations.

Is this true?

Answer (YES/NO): NO